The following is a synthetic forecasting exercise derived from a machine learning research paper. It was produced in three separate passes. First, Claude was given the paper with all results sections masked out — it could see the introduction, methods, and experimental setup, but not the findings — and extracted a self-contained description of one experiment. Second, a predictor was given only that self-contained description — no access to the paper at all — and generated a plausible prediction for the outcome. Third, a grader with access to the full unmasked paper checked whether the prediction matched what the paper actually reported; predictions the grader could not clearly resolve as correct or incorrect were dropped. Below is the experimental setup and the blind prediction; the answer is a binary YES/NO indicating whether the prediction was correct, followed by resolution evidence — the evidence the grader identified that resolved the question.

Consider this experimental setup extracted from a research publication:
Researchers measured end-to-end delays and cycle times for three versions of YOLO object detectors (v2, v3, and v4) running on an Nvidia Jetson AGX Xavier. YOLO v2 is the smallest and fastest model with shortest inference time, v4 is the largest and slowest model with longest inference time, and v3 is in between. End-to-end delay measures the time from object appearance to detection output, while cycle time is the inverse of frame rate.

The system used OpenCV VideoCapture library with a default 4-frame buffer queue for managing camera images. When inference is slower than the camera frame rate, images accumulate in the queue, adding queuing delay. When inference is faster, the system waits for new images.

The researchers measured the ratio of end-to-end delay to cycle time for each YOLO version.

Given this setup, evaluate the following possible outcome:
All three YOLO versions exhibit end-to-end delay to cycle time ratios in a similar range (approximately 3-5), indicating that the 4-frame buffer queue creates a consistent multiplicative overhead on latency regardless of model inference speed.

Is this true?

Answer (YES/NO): NO